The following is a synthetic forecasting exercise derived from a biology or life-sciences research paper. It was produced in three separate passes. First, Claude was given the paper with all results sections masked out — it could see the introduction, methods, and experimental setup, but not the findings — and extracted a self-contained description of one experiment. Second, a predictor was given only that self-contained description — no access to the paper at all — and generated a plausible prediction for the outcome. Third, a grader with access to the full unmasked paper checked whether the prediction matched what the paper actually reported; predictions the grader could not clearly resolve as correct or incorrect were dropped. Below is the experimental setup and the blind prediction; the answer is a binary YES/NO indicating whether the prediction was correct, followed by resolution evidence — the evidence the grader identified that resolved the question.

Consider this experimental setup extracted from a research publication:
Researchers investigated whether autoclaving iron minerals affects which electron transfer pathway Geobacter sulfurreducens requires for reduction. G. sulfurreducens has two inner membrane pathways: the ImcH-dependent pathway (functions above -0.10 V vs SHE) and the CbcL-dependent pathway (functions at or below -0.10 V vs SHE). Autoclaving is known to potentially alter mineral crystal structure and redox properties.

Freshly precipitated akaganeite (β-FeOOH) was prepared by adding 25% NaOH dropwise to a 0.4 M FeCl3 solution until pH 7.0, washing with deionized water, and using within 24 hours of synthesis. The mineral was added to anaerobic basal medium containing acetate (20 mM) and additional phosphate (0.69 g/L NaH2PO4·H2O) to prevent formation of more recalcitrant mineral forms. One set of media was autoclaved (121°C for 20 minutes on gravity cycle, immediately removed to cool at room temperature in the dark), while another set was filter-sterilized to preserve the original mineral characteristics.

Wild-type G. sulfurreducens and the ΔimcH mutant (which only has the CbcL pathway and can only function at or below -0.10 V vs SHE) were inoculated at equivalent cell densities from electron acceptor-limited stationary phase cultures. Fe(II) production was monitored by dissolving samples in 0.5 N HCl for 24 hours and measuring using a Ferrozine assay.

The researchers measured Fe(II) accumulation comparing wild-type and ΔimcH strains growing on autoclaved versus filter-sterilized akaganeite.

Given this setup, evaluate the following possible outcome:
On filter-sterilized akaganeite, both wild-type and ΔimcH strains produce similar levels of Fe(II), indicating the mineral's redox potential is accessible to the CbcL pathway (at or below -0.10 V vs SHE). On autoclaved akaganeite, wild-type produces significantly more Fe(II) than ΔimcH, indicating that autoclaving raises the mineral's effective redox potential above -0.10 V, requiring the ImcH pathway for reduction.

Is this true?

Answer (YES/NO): NO